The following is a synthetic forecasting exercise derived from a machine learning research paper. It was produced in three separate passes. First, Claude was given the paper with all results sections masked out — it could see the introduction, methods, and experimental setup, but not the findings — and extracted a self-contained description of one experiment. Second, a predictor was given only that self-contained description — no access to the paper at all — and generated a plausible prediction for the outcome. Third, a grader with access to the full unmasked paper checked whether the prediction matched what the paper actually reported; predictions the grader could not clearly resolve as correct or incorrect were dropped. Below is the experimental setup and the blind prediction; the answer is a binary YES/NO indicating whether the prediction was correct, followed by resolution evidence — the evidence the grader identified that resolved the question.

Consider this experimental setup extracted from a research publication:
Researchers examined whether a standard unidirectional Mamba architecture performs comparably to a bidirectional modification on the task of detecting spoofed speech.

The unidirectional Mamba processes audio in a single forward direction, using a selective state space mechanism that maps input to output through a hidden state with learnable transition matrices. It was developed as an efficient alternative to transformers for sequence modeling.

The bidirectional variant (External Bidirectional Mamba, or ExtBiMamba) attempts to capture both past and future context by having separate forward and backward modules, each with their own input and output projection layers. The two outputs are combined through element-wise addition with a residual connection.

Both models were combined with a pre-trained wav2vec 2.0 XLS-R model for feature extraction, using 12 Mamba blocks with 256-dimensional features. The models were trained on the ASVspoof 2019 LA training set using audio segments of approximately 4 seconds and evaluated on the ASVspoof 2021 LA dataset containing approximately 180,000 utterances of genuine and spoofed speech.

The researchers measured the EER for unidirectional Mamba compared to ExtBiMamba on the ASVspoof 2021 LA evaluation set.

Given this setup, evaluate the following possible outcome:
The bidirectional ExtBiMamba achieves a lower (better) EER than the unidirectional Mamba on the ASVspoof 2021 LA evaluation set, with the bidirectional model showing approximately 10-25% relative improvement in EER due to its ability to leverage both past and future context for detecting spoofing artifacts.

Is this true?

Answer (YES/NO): NO